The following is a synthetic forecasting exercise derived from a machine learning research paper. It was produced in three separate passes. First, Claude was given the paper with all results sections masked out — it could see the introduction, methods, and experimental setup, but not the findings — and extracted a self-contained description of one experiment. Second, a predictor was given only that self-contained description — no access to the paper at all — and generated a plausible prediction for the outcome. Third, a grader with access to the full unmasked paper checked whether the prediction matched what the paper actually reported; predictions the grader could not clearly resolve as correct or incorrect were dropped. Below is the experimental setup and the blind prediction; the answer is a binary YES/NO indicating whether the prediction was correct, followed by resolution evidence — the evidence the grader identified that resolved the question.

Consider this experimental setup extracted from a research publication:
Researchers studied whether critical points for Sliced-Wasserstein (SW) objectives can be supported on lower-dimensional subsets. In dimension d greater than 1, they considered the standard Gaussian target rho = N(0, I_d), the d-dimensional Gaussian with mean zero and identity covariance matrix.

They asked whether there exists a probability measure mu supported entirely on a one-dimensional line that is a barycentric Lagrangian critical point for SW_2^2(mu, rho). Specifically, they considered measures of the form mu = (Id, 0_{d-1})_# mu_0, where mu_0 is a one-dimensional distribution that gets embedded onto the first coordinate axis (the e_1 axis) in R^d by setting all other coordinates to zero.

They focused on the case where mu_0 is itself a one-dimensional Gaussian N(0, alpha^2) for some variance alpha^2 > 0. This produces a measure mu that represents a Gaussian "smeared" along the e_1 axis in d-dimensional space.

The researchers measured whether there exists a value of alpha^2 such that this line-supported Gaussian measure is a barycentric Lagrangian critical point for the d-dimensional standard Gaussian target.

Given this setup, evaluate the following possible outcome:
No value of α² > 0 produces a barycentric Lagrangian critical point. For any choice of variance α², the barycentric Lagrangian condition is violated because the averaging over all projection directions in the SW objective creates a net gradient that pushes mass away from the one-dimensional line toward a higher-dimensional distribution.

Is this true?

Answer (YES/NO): NO